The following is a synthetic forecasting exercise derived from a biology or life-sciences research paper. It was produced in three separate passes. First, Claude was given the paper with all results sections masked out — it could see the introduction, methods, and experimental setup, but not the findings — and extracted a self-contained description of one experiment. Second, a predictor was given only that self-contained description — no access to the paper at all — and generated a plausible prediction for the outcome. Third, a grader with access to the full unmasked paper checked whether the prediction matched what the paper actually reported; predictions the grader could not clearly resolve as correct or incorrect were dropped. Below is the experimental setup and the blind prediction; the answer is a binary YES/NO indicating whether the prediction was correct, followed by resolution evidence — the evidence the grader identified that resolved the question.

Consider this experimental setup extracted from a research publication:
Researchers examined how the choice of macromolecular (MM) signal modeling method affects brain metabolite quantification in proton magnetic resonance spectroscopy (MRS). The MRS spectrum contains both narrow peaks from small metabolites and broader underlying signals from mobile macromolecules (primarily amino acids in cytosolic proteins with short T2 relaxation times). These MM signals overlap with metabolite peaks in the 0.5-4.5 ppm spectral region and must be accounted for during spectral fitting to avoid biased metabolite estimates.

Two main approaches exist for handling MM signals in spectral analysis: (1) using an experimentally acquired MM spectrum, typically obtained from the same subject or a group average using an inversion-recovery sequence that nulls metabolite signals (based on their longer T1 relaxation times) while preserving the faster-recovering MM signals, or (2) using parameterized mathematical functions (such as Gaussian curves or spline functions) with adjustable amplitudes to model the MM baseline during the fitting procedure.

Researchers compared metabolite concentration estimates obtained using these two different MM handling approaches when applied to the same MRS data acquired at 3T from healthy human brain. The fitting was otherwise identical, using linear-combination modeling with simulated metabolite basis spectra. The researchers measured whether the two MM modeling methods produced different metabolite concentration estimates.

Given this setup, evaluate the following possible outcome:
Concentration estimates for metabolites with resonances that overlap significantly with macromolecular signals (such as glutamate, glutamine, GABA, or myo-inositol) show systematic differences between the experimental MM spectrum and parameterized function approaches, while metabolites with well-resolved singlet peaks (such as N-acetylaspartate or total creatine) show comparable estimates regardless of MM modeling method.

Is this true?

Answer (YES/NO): YES